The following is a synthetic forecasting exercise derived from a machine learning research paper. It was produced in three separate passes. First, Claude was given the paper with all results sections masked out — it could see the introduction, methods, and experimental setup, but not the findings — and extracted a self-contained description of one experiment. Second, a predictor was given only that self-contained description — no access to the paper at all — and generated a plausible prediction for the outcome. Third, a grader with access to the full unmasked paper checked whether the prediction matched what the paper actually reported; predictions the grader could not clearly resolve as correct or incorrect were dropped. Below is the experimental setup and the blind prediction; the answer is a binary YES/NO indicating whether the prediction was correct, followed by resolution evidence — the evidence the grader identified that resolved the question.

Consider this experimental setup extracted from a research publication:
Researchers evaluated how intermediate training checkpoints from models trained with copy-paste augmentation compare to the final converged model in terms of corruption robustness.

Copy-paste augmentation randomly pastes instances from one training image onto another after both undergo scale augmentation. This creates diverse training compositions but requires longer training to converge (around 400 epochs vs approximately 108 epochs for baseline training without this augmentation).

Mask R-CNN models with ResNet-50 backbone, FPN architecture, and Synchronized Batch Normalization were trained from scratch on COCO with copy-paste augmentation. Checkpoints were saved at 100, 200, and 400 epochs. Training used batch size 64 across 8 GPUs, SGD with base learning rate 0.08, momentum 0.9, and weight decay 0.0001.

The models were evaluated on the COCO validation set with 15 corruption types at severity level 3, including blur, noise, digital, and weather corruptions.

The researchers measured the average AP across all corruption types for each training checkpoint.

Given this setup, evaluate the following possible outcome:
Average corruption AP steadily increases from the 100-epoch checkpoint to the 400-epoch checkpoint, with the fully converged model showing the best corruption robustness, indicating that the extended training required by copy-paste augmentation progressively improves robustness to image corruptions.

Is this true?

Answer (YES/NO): YES